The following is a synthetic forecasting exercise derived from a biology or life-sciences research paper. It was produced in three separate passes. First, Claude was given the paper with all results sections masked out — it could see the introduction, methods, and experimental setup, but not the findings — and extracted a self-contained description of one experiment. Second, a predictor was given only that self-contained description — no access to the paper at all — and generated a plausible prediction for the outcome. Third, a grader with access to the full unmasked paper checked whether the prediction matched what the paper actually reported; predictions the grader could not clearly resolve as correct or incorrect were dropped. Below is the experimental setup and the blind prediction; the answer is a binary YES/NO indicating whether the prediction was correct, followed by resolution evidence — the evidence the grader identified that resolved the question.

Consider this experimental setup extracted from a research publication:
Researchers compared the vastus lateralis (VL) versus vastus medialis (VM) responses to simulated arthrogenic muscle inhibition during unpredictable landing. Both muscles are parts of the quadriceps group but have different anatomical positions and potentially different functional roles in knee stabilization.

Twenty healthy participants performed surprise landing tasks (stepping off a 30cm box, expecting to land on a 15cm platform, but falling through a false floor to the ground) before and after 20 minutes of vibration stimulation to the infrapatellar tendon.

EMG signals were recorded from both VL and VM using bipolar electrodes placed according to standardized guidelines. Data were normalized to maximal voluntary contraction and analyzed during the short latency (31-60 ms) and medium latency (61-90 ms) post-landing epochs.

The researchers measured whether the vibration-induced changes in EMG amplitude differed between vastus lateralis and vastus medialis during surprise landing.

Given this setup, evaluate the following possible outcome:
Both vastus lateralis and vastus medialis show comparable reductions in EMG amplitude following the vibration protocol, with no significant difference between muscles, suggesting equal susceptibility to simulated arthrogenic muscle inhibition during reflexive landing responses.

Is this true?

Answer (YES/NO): NO